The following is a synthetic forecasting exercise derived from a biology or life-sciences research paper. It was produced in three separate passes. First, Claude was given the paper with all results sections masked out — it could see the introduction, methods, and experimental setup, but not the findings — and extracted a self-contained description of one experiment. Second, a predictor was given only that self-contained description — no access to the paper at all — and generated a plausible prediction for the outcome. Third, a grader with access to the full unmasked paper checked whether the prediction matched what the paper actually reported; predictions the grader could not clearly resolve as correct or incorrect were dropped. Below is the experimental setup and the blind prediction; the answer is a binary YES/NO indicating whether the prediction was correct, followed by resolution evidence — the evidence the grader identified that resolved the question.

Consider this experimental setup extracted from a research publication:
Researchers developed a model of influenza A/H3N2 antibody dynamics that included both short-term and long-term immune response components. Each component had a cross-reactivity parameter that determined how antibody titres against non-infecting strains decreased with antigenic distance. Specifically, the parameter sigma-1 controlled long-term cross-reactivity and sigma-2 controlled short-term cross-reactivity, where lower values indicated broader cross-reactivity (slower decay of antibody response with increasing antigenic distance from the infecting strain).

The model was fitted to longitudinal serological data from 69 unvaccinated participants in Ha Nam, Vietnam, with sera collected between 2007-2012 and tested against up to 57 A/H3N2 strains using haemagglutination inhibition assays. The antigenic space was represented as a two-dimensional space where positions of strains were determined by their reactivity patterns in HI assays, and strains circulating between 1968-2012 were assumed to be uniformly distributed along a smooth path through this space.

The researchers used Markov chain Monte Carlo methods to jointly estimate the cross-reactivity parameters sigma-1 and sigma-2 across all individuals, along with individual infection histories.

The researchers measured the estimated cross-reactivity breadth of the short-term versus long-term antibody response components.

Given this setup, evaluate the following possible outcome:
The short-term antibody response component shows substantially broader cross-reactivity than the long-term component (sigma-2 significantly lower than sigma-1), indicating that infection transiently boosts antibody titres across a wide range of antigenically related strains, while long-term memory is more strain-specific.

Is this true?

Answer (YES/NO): YES